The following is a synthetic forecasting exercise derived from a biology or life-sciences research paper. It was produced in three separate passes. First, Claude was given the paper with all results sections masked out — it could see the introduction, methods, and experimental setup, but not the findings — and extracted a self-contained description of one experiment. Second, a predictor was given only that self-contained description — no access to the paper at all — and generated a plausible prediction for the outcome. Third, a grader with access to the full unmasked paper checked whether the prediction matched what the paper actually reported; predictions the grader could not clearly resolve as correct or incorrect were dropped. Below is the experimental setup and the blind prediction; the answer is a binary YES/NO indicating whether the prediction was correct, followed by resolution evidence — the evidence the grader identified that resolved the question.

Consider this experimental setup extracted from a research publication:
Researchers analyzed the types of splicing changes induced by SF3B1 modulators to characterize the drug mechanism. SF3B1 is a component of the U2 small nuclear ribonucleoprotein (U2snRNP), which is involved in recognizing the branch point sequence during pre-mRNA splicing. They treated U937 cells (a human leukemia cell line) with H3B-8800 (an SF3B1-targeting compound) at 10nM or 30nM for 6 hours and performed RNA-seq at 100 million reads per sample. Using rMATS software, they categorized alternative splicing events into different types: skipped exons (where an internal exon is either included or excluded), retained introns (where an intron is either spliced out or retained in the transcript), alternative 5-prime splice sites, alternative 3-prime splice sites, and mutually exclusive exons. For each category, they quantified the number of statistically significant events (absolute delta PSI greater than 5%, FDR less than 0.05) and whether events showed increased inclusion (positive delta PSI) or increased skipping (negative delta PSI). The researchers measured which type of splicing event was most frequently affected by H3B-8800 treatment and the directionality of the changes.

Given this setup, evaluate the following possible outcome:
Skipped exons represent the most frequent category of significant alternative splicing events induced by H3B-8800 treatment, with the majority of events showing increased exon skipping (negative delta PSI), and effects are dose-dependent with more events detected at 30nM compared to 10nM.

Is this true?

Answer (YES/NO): YES